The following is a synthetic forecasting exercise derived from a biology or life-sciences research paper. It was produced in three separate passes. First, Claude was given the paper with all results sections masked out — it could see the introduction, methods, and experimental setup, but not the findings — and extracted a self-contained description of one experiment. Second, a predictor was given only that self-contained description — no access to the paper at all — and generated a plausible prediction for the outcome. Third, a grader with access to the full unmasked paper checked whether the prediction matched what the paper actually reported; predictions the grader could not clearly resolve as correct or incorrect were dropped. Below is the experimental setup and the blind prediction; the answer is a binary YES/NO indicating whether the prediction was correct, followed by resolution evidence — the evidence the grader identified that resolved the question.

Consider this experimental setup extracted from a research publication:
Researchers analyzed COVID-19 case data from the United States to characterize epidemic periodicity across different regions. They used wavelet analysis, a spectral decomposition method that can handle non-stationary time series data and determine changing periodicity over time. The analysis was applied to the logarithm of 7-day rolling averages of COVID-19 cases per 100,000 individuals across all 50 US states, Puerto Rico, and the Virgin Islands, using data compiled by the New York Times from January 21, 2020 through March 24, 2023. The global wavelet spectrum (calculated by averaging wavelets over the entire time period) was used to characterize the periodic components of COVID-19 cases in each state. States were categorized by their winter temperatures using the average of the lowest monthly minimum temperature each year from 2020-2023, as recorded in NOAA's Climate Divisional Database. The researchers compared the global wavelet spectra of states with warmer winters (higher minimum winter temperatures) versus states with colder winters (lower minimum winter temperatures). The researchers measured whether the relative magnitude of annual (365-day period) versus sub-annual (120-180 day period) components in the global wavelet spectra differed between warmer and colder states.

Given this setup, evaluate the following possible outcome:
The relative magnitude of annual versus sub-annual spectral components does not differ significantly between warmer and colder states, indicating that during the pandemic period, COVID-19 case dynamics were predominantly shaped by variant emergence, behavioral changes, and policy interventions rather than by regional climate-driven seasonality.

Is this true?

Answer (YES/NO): NO